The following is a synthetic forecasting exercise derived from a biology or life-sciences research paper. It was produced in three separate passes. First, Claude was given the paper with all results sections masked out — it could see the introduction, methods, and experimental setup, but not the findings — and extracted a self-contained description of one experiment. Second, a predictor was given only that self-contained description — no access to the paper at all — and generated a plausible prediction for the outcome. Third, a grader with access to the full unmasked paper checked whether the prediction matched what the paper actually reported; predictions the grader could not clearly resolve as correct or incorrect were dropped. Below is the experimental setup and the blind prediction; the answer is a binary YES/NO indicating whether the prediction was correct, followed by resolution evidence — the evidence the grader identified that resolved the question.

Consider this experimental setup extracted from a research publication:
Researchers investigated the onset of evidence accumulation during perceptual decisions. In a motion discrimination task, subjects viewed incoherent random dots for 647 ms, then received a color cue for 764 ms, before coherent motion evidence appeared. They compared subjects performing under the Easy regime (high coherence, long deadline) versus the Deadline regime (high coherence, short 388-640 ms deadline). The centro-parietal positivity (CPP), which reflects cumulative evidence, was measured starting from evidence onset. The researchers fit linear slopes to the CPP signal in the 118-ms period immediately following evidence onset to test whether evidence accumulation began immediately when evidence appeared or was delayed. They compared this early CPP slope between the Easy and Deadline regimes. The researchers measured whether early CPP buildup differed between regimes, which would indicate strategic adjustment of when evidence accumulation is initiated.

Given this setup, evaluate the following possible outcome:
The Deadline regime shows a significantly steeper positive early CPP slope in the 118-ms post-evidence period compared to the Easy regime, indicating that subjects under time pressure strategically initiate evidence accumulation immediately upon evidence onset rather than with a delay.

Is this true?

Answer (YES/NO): NO